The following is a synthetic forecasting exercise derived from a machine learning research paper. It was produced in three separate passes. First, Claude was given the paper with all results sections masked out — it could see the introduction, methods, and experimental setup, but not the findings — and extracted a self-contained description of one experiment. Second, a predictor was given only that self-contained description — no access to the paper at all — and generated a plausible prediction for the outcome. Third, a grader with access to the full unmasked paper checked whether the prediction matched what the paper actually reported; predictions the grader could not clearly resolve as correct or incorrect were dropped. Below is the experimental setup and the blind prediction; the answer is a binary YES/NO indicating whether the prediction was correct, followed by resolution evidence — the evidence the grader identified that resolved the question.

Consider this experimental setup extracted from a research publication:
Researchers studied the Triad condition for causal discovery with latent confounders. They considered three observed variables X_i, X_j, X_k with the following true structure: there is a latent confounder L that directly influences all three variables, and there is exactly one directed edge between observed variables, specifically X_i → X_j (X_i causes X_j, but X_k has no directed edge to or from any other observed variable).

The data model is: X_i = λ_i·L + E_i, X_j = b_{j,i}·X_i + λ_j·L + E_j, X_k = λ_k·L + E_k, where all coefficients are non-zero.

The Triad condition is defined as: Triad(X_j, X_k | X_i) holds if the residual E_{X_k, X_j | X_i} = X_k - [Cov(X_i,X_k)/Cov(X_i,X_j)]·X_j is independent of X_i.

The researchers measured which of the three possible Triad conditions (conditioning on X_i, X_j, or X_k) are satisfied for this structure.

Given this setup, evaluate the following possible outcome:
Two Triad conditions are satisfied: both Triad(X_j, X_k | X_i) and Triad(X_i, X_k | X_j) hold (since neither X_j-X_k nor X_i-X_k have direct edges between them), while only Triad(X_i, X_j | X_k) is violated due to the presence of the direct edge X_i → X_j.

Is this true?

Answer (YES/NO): NO